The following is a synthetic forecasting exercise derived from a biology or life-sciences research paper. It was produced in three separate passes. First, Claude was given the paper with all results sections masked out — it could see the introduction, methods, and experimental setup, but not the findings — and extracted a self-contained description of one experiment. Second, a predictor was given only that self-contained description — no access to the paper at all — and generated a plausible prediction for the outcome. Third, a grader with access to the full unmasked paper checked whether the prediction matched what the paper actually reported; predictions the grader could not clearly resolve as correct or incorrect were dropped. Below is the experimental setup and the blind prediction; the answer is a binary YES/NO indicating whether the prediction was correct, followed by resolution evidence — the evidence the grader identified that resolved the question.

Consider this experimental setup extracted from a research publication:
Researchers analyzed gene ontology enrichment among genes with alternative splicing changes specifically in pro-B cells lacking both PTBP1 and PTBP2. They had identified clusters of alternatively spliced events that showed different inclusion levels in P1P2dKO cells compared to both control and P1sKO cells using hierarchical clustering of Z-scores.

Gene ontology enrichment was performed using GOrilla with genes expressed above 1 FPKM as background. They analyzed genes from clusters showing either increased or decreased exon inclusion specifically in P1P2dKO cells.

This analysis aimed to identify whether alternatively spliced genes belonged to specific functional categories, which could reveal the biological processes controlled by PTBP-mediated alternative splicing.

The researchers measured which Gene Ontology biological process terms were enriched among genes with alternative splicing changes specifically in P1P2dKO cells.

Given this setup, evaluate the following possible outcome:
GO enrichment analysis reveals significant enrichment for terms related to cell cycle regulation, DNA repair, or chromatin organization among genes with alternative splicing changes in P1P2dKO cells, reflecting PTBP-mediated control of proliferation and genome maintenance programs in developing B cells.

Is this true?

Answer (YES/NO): NO